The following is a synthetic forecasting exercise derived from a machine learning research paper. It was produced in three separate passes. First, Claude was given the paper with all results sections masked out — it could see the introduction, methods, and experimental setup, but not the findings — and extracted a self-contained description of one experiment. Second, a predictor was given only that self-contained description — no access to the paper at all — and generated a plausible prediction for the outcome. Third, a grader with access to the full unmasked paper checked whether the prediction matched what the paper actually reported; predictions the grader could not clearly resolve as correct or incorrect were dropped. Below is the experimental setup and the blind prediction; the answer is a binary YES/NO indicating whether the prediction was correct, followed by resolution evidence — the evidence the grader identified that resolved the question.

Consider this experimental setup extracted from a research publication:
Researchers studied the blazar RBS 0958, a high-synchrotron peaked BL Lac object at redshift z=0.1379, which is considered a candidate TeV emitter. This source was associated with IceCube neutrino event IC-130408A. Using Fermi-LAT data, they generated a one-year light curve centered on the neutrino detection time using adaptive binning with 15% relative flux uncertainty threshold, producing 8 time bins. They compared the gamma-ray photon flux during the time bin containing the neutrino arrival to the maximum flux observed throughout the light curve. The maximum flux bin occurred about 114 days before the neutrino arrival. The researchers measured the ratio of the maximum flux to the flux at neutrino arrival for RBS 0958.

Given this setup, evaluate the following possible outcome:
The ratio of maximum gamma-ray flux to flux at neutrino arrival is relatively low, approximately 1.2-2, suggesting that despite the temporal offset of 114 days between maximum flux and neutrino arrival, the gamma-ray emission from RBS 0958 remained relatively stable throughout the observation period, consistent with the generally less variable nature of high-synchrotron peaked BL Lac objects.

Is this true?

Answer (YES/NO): NO